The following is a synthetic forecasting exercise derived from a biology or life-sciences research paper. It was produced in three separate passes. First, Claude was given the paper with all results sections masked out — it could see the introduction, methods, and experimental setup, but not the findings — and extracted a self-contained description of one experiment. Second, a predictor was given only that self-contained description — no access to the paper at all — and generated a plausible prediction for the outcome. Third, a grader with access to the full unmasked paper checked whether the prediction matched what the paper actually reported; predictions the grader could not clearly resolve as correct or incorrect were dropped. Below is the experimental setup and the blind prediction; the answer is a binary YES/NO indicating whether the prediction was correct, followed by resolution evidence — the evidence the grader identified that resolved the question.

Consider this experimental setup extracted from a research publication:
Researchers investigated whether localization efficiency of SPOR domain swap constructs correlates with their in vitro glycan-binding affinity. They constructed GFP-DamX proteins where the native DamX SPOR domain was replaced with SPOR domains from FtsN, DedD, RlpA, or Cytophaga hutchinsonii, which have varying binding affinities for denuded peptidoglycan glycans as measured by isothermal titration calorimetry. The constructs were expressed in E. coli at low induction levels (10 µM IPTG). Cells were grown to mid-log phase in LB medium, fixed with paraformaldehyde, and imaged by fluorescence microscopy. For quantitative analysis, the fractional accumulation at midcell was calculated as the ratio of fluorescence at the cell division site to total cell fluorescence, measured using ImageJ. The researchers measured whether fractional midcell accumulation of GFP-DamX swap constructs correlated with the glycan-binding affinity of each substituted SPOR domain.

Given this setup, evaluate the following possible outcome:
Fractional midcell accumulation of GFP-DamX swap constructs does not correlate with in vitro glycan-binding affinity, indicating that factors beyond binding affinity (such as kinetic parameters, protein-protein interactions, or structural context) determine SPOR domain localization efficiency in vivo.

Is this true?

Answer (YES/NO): NO